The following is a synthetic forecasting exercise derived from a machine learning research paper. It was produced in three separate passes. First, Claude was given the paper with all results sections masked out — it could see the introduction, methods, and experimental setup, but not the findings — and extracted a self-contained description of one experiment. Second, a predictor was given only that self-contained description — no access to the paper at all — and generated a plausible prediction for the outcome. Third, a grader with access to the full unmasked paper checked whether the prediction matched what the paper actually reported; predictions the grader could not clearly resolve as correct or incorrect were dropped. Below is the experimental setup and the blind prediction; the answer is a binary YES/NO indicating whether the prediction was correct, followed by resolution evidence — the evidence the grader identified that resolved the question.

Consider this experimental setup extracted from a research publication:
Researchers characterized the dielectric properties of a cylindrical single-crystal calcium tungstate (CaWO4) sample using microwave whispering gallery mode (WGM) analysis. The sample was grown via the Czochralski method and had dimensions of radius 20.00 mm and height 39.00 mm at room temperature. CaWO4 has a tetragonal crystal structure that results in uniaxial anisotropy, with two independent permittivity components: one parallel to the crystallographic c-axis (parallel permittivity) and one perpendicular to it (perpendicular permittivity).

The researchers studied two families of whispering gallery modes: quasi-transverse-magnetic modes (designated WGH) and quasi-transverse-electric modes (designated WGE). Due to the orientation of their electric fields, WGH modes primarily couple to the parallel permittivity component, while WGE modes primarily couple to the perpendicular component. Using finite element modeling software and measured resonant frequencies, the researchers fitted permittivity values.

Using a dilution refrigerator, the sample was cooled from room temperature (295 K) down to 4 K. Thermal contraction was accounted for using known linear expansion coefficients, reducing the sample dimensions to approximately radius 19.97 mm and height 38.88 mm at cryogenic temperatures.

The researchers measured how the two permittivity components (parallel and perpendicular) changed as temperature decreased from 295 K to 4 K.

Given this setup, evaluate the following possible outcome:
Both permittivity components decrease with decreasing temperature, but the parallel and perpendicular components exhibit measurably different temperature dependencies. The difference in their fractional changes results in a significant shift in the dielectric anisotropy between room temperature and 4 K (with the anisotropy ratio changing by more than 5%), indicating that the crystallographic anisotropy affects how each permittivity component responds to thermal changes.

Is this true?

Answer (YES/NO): NO